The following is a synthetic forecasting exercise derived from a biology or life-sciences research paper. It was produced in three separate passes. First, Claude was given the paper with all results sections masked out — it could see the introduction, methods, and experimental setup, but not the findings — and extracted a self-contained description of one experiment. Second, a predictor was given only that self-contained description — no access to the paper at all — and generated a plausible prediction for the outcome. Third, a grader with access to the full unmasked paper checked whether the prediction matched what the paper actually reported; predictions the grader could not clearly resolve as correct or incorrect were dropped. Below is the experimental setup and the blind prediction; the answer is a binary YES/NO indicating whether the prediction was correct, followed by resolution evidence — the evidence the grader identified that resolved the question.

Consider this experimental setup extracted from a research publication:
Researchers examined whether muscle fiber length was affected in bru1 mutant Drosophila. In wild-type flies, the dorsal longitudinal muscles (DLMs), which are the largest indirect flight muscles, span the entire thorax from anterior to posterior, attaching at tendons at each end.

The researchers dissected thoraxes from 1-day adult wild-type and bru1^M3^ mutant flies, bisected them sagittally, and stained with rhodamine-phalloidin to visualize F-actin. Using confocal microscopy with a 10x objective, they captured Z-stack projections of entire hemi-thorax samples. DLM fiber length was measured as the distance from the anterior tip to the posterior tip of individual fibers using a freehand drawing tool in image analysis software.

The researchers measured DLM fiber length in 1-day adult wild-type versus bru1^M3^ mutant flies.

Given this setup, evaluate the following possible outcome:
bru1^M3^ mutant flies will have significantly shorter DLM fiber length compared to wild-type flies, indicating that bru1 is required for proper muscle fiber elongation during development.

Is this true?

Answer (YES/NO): NO